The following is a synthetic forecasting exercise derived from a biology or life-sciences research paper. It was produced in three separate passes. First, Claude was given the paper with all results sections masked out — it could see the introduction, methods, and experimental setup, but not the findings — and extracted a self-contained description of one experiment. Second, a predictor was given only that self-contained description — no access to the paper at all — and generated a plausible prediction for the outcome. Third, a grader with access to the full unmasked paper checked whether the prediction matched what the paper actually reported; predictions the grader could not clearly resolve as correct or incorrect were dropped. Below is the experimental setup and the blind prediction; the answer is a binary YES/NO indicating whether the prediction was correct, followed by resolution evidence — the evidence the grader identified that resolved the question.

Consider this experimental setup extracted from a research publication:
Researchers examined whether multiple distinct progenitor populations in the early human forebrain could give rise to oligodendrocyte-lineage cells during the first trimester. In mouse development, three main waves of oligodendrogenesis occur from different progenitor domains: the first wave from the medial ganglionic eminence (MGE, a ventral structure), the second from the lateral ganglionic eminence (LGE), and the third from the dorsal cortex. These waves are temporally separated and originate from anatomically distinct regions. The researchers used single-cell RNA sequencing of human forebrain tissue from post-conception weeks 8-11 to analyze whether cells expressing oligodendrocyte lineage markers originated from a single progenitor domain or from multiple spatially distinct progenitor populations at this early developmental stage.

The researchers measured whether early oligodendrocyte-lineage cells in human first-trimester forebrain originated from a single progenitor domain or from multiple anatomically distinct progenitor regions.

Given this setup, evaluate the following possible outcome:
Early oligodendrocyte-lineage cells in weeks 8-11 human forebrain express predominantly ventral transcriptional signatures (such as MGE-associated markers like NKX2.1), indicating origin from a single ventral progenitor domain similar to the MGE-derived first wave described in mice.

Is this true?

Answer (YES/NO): NO